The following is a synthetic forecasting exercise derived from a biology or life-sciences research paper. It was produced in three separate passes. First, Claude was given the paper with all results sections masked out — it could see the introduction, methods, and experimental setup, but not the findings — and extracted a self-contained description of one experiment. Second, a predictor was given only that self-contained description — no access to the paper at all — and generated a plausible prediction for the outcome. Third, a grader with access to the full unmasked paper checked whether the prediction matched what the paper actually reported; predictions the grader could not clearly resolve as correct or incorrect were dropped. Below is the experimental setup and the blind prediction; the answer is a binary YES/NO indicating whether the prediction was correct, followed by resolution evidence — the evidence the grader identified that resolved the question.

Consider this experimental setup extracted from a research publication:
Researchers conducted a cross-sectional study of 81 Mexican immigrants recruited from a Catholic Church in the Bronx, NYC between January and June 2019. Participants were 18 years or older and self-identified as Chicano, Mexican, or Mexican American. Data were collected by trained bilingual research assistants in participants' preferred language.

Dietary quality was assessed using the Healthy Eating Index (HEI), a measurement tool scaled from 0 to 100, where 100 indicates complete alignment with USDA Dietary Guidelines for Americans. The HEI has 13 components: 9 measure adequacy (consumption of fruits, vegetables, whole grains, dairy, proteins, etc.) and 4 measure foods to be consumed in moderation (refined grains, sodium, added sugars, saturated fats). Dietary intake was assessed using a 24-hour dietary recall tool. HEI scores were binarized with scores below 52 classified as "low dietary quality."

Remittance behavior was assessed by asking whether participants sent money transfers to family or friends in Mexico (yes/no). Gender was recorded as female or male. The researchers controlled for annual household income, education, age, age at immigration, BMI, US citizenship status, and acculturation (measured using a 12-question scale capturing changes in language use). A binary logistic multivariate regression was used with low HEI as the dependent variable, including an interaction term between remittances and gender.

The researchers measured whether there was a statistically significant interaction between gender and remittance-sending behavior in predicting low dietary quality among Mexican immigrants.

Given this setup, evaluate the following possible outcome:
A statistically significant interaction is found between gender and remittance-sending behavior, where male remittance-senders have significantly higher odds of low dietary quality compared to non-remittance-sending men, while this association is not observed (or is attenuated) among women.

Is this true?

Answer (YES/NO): NO